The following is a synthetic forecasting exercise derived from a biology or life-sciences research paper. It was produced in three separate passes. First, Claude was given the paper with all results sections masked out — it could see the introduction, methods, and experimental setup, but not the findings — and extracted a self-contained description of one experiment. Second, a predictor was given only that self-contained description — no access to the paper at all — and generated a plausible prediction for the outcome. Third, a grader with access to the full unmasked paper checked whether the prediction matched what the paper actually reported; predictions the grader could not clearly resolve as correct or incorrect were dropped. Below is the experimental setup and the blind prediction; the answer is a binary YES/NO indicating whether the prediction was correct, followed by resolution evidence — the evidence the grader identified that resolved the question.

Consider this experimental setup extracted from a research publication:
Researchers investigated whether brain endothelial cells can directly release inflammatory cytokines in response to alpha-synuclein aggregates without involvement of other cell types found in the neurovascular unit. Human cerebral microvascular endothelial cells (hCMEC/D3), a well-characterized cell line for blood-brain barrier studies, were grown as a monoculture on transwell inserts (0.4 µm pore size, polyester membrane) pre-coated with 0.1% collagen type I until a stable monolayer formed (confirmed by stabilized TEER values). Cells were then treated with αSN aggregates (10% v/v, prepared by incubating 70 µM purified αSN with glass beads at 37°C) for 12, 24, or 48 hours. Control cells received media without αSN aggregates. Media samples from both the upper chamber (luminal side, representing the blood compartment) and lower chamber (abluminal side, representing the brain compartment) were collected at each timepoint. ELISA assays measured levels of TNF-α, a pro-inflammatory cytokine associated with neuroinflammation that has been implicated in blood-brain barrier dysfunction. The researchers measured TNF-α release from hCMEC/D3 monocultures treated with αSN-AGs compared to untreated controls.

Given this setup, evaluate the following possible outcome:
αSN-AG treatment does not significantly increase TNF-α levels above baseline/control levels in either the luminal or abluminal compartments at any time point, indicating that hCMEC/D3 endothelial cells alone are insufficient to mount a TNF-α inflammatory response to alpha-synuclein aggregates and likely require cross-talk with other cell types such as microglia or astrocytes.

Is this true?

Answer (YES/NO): NO